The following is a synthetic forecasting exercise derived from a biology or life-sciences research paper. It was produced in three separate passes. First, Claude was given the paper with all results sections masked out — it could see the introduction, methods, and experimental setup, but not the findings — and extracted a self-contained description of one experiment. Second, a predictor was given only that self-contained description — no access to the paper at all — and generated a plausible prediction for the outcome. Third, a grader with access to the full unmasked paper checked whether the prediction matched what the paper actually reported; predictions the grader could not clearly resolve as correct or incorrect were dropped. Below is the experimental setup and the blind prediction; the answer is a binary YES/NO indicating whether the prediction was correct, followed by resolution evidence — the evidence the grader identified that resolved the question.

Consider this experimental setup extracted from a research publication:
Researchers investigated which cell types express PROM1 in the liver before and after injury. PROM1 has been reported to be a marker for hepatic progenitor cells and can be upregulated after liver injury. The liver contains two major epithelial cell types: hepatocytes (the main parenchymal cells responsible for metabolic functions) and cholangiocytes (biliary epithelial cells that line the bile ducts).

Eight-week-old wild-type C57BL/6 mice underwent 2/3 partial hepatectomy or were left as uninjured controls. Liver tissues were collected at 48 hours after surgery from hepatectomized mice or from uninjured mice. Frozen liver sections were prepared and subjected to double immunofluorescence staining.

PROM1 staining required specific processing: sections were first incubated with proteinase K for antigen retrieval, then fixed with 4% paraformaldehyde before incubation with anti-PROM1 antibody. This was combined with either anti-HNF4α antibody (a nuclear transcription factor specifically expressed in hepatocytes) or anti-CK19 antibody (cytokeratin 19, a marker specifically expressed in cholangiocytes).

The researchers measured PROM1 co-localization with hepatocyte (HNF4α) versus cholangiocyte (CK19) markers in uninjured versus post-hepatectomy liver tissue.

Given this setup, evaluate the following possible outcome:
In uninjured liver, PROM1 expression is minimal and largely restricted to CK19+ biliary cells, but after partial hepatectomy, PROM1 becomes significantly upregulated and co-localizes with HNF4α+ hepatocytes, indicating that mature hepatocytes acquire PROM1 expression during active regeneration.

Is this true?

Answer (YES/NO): YES